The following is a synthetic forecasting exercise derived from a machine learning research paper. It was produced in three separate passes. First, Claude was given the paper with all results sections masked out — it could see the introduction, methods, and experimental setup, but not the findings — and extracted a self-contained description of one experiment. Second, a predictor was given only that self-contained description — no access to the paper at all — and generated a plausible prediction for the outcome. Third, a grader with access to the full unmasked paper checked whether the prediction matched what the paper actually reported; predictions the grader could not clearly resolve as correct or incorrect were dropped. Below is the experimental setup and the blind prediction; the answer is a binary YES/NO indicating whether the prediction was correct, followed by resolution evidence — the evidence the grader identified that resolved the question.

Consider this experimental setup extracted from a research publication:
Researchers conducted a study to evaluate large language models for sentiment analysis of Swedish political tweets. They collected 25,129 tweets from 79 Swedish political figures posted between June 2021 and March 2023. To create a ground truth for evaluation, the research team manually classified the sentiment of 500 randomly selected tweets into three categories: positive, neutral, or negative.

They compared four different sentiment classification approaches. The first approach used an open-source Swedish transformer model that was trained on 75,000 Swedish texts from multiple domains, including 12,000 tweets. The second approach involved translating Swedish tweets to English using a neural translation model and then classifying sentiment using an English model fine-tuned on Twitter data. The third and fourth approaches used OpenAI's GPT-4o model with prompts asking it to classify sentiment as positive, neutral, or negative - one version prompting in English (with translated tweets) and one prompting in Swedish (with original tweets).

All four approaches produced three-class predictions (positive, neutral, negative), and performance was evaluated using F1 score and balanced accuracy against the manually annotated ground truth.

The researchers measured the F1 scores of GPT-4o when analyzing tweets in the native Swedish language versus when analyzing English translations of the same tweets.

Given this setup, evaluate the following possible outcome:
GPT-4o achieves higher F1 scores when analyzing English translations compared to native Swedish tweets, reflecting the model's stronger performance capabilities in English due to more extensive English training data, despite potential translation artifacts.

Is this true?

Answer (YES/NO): NO